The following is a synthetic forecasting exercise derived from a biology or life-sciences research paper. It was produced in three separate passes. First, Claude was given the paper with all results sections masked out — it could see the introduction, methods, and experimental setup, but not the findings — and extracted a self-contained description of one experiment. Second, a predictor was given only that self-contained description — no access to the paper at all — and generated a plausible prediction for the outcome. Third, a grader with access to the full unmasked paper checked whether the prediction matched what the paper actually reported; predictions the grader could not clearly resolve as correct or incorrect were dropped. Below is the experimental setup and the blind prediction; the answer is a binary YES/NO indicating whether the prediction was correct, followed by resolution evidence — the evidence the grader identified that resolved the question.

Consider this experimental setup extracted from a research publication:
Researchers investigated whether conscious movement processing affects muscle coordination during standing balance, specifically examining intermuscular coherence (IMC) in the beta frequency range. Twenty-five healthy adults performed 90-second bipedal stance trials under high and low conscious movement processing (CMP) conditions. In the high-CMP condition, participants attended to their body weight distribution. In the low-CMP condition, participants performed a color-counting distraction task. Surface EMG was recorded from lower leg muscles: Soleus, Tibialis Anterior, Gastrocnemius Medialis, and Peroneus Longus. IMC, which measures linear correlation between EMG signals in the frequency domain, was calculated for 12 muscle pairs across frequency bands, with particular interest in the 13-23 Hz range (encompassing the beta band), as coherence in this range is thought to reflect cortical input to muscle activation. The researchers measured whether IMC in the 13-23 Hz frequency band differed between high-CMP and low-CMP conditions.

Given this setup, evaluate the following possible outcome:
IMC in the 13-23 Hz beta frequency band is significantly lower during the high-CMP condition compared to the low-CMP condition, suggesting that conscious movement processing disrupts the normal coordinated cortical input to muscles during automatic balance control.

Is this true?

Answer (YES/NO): NO